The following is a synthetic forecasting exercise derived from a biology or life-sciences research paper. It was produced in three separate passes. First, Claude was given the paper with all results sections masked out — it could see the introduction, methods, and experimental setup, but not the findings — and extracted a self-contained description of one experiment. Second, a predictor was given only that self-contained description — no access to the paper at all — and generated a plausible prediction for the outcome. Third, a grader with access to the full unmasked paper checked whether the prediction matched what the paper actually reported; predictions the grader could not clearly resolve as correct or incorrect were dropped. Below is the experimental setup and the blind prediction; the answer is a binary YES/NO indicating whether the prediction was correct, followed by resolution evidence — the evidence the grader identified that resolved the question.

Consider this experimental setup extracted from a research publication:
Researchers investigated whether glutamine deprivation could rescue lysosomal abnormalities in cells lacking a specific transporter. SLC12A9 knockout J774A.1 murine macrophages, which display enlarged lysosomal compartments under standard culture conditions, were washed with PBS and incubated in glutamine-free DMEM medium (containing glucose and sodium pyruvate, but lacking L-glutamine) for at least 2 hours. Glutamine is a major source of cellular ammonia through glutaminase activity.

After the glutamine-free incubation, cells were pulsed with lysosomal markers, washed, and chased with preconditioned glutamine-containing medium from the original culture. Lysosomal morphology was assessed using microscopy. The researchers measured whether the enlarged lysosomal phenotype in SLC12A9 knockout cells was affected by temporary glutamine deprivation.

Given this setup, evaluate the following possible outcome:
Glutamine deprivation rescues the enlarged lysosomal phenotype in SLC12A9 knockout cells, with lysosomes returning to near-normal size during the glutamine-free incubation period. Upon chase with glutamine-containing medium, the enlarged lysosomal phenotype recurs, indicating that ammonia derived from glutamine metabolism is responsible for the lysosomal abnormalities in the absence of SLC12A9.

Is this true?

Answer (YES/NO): NO